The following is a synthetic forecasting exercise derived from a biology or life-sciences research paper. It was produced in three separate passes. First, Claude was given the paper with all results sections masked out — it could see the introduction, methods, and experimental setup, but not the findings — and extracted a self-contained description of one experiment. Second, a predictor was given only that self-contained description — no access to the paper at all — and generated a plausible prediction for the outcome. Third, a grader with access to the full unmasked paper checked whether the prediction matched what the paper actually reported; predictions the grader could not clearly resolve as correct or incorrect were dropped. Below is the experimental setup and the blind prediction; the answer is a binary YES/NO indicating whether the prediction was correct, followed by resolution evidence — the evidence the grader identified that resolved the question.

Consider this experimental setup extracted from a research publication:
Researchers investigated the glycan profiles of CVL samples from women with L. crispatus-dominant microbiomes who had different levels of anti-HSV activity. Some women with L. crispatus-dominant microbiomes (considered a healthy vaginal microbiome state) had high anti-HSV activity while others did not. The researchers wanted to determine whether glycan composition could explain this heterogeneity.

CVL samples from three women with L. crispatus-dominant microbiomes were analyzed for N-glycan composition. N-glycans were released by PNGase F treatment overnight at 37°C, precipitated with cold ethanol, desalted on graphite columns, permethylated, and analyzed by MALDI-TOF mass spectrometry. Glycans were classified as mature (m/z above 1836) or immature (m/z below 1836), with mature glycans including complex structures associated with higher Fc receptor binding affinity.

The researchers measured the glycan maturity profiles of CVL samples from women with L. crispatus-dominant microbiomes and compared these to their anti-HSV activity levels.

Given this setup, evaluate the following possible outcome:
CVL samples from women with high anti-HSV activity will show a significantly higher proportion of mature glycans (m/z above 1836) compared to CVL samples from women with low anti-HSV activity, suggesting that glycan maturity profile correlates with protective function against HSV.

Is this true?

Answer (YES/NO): NO